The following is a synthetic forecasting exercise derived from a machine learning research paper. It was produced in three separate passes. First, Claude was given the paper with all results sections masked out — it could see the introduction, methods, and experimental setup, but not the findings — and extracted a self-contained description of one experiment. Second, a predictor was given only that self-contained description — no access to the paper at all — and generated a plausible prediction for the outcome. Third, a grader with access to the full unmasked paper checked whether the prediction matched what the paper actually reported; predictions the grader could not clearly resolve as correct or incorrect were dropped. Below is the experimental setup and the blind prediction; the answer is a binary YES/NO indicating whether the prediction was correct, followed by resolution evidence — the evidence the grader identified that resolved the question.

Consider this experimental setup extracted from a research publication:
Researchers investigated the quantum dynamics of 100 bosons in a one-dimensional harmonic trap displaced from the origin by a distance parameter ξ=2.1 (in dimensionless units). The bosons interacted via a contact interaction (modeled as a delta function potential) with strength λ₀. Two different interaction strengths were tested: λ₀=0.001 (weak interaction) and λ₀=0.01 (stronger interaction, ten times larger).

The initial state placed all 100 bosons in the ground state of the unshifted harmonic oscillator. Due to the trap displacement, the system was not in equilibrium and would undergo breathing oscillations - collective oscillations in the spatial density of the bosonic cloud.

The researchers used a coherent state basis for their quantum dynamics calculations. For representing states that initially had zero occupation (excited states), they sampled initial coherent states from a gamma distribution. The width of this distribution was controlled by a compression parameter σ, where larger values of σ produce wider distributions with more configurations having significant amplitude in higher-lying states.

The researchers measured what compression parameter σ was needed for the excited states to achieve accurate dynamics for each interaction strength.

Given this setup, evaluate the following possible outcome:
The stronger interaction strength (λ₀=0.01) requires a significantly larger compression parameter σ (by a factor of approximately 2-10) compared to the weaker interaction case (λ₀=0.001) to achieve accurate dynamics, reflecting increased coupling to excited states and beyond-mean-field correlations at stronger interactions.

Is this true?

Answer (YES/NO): NO